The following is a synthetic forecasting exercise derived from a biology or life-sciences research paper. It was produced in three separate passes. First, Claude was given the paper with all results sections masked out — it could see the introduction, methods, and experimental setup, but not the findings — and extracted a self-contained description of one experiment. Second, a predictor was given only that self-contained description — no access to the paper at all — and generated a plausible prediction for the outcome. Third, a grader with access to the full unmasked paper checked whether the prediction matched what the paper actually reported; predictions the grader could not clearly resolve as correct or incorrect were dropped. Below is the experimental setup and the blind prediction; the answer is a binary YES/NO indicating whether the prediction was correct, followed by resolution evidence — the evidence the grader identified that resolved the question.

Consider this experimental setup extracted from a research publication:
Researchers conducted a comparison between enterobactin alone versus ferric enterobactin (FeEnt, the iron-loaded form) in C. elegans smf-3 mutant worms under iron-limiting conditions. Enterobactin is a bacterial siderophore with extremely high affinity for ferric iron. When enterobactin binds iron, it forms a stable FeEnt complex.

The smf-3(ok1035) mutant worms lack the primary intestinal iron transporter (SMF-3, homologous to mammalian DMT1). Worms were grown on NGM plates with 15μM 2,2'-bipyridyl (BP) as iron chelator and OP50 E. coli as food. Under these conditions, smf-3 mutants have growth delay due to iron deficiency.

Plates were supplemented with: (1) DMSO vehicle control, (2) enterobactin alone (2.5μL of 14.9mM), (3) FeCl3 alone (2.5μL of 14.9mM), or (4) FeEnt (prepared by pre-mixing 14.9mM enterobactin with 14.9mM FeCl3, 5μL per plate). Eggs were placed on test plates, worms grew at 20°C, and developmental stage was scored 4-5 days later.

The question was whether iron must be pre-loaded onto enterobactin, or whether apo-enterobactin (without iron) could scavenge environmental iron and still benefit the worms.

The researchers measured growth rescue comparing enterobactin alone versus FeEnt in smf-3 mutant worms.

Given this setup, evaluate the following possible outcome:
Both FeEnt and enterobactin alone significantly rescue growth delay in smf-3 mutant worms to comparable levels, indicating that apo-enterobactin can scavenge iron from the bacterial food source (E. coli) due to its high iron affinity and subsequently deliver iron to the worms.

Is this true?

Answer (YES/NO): NO